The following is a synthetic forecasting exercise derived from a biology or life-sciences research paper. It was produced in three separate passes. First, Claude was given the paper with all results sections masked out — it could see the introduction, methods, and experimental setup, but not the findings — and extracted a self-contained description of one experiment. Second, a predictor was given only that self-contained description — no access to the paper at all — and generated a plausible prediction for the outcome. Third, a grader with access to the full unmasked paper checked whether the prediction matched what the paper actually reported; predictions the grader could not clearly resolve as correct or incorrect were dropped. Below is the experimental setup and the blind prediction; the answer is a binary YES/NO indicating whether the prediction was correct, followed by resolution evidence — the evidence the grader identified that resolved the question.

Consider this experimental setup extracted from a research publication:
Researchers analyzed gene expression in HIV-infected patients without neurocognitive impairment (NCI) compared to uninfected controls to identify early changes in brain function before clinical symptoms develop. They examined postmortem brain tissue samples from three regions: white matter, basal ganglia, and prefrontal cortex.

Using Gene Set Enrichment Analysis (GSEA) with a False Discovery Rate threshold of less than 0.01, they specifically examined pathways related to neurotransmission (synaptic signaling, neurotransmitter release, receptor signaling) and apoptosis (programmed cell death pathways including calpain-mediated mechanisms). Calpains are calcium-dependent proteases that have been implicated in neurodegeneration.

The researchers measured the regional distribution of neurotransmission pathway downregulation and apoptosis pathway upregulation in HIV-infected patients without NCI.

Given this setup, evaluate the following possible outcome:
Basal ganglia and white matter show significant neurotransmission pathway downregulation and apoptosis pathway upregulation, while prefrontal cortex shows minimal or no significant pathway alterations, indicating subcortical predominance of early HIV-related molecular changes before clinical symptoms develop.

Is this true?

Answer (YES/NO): NO